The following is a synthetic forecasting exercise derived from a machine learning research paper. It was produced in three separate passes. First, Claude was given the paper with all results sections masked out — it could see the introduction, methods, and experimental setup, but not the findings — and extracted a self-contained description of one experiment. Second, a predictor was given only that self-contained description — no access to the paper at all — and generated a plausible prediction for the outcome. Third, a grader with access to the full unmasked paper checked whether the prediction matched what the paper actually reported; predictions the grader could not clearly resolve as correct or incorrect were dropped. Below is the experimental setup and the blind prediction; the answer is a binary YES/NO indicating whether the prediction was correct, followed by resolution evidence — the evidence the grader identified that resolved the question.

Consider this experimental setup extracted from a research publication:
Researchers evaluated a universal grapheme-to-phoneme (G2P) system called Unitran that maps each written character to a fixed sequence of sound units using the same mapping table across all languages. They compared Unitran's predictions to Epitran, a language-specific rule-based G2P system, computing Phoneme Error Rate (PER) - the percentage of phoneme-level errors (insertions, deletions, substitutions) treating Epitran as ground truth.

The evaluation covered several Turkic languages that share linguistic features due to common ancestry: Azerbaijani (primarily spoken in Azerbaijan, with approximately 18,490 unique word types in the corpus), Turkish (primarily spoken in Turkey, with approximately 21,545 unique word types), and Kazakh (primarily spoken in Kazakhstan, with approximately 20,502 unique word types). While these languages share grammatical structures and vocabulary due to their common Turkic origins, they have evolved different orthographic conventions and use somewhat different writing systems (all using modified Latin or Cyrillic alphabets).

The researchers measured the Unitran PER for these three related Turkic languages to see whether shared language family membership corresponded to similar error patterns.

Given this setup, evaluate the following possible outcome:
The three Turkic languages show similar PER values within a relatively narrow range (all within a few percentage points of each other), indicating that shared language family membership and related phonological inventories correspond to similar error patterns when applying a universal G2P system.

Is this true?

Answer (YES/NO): NO